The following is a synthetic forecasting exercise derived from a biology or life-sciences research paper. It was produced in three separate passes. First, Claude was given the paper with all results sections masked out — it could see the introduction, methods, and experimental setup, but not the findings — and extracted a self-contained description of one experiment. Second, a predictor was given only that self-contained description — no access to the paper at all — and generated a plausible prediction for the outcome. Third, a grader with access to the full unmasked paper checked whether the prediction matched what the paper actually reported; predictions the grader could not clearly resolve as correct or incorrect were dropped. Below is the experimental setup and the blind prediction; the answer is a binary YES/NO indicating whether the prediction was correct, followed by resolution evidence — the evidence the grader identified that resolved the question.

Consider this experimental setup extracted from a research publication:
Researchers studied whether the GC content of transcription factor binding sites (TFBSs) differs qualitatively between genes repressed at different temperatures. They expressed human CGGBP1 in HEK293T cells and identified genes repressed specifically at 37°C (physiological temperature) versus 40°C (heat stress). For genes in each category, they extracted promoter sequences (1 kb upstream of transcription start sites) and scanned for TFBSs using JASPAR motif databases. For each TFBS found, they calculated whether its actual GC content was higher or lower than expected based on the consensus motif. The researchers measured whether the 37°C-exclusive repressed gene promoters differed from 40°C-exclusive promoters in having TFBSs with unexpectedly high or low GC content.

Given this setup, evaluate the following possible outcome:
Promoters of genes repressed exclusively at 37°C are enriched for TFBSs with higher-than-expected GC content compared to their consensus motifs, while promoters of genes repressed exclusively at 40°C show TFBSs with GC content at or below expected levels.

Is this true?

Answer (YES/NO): YES